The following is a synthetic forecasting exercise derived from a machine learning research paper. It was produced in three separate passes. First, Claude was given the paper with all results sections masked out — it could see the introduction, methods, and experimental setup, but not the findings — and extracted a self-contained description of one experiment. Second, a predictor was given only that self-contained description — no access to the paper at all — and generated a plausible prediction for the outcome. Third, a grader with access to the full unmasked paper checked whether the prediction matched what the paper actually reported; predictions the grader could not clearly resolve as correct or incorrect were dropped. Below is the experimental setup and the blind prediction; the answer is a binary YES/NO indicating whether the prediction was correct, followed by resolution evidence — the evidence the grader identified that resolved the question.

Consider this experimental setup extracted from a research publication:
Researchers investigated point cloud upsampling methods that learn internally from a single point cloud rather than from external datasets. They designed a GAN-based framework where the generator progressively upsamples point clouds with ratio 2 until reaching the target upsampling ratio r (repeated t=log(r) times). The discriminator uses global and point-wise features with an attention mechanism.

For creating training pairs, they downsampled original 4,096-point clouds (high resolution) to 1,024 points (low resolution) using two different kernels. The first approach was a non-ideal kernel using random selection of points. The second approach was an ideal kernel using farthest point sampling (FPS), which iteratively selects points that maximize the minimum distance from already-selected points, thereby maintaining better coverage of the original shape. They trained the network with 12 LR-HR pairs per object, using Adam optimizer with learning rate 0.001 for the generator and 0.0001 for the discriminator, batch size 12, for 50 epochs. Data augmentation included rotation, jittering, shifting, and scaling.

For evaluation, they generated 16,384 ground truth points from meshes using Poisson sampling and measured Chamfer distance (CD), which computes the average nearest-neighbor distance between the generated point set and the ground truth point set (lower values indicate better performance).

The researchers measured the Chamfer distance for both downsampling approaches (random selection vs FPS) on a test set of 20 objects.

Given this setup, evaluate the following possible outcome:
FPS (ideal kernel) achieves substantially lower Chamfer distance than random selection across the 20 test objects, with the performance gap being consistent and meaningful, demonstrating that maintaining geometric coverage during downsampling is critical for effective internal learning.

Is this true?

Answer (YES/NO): NO